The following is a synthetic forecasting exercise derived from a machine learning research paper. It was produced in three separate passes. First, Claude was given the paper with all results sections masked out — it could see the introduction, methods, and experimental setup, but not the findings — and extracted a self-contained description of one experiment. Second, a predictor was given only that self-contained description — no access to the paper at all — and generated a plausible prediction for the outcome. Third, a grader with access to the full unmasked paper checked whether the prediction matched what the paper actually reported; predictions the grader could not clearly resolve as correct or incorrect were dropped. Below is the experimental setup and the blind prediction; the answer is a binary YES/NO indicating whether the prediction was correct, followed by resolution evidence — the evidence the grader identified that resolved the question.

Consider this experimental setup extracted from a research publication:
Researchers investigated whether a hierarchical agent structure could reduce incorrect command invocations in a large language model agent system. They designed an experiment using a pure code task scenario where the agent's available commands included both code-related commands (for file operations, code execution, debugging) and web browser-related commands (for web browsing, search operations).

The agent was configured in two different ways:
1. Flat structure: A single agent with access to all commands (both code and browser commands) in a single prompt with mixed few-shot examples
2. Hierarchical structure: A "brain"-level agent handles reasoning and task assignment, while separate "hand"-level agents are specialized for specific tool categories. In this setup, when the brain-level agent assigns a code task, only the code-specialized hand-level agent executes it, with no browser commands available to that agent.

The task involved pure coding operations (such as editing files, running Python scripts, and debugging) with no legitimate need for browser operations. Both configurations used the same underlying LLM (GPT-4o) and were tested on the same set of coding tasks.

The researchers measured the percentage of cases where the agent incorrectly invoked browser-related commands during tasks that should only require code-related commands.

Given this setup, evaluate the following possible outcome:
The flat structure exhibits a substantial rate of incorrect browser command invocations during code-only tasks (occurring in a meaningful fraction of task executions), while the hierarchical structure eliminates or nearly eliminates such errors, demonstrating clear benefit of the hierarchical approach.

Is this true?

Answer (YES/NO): YES